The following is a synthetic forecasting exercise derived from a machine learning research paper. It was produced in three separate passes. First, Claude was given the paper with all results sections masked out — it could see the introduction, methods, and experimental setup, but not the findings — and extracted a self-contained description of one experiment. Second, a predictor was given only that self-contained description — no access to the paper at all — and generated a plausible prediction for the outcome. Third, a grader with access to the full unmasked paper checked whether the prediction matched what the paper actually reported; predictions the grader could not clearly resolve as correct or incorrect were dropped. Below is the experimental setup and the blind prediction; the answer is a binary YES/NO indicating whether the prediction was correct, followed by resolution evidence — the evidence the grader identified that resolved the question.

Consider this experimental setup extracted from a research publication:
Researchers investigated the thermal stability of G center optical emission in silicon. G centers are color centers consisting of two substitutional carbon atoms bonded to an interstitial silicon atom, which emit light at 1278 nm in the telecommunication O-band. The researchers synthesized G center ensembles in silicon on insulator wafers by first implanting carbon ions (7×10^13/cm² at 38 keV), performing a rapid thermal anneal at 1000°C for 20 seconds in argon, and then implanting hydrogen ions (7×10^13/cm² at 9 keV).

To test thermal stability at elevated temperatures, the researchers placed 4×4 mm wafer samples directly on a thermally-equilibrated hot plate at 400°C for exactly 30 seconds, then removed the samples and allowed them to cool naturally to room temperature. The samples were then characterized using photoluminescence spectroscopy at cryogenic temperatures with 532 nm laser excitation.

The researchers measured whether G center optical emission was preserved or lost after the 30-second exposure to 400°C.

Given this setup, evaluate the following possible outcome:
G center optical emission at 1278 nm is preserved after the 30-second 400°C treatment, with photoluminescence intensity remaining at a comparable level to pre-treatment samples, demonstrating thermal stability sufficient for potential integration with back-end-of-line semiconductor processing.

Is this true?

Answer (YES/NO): NO